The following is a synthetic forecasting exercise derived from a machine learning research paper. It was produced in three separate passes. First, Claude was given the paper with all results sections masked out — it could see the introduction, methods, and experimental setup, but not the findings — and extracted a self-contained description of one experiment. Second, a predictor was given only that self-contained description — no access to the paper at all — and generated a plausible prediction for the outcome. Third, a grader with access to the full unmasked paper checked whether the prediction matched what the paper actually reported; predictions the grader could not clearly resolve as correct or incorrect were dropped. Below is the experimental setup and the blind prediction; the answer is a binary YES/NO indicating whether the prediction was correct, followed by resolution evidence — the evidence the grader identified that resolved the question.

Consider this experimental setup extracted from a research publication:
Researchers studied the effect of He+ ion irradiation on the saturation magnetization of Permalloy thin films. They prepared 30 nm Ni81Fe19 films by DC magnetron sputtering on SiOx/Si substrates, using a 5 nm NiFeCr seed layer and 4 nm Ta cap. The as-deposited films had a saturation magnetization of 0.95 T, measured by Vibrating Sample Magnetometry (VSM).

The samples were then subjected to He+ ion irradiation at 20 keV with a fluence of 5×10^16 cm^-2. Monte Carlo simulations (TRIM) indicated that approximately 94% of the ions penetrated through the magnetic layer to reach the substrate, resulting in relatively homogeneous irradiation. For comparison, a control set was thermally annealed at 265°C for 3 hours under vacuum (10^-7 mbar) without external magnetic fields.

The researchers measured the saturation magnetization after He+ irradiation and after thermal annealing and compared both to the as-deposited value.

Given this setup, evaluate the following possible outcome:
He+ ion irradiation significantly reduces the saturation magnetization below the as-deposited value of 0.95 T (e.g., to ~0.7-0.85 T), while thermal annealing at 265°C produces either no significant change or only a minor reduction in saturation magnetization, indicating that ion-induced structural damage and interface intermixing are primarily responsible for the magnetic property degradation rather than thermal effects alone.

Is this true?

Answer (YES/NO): NO